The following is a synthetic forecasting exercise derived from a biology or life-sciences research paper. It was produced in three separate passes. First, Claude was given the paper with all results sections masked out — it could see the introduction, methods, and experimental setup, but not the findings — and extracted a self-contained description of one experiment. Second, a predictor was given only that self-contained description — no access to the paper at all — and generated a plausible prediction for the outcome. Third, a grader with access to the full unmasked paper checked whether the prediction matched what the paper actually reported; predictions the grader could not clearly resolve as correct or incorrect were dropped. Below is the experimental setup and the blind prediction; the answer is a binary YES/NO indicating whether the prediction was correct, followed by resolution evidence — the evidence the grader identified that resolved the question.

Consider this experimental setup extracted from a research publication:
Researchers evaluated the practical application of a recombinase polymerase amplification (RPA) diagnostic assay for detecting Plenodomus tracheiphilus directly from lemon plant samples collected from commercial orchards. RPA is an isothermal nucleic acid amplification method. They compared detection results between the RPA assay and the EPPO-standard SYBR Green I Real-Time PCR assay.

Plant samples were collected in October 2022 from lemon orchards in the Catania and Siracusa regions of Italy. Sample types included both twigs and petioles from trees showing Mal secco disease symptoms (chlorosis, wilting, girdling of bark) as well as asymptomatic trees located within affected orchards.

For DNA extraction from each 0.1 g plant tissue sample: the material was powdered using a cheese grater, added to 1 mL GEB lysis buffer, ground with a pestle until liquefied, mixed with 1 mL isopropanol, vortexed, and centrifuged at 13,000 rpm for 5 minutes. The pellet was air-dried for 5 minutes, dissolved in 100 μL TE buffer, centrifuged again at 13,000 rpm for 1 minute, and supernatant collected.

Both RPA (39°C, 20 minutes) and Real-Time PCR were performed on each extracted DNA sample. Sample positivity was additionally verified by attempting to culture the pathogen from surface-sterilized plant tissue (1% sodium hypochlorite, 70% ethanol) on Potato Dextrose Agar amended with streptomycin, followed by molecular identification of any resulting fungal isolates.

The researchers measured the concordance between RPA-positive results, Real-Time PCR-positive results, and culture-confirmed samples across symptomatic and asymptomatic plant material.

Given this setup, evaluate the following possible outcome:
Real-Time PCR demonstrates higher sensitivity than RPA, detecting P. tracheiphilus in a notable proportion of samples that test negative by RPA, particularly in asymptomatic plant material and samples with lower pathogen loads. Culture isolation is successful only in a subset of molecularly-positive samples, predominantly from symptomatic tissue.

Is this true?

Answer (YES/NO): NO